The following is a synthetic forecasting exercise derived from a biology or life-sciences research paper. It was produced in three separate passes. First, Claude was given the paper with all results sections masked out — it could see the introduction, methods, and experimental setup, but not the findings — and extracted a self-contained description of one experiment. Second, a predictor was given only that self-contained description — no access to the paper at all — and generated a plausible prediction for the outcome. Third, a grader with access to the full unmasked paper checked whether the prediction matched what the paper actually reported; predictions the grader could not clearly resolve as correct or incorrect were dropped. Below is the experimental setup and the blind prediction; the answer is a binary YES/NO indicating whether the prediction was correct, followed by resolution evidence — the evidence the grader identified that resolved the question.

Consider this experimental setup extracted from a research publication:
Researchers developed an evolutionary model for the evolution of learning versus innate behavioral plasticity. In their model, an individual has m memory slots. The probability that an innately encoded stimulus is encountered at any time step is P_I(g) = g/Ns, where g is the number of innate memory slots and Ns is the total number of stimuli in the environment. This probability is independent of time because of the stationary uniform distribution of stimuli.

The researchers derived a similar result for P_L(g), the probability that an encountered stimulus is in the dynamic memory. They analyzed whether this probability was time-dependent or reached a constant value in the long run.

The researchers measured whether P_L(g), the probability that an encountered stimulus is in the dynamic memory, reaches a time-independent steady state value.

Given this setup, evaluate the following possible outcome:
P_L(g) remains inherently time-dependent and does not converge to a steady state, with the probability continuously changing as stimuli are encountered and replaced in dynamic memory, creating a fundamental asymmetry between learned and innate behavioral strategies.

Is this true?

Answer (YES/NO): NO